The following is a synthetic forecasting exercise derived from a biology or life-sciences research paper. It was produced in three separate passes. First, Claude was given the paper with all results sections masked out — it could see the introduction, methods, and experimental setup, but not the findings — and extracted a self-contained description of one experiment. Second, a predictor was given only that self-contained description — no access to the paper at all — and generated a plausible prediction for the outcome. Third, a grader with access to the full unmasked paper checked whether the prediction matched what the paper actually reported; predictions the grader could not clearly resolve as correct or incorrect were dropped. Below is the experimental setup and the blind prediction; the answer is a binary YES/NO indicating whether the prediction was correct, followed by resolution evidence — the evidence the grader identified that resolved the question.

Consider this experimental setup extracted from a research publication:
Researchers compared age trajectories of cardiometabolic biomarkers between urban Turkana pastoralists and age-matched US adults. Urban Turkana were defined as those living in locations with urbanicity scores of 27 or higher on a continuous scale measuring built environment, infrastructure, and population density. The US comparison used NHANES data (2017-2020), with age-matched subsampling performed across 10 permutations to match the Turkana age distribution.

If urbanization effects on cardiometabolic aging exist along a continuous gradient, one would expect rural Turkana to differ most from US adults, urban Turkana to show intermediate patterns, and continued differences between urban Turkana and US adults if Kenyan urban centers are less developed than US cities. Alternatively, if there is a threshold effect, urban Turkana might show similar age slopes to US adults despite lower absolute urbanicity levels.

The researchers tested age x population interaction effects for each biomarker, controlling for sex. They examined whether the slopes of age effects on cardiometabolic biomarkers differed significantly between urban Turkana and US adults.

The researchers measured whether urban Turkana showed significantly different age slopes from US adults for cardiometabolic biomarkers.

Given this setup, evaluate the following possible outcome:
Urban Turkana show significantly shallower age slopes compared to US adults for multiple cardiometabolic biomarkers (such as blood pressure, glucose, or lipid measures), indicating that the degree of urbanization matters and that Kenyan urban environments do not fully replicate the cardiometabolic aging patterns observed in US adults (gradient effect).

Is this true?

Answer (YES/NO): NO